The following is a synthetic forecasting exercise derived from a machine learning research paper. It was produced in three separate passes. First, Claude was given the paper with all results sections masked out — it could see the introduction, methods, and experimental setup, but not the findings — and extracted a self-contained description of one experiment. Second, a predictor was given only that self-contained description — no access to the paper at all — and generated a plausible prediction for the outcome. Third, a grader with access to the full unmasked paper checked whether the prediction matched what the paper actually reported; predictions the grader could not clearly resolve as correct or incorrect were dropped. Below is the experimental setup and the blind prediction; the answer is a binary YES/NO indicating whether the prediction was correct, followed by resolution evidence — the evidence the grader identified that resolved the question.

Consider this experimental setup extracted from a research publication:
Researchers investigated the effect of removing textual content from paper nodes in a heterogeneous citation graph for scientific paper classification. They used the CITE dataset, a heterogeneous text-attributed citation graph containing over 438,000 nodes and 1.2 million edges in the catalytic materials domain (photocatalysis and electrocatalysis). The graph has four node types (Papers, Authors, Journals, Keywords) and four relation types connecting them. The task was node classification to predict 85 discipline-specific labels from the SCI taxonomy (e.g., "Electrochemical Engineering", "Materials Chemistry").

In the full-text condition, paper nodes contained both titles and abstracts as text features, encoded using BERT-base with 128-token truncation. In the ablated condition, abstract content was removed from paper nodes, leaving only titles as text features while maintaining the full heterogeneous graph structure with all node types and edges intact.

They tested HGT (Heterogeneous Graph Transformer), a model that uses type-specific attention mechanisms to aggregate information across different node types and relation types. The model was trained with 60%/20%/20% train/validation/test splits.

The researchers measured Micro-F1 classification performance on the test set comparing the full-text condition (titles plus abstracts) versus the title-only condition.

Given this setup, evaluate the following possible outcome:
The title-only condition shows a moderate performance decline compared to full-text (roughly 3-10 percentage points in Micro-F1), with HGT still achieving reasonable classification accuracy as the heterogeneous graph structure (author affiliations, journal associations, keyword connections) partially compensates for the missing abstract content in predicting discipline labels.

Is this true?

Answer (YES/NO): NO